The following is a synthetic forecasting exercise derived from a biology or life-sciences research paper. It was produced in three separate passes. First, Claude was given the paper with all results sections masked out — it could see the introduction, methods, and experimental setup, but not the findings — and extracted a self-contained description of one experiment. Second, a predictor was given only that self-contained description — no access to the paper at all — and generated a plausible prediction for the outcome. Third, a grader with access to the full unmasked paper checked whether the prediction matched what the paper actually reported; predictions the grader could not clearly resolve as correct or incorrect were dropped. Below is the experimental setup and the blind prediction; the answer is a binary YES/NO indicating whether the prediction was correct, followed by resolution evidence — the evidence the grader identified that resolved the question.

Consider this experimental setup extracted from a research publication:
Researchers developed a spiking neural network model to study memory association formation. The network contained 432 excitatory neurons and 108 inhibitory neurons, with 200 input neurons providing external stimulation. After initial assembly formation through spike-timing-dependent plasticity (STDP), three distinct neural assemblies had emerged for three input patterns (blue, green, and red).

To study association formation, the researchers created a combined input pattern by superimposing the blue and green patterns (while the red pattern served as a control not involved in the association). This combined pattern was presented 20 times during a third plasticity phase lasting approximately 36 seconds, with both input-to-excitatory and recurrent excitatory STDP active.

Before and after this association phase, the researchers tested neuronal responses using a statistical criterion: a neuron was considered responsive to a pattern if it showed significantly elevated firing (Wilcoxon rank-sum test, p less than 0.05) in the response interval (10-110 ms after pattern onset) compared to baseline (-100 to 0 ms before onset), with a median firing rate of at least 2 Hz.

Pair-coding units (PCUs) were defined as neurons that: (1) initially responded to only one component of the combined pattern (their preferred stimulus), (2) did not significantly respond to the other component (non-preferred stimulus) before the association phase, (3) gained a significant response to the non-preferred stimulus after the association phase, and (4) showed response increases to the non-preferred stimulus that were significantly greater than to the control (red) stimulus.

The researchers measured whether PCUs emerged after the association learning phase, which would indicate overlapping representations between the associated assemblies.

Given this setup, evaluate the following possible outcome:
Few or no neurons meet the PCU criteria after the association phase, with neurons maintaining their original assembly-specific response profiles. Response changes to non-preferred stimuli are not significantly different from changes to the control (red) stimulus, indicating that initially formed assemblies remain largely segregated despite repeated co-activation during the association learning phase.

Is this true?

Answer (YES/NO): NO